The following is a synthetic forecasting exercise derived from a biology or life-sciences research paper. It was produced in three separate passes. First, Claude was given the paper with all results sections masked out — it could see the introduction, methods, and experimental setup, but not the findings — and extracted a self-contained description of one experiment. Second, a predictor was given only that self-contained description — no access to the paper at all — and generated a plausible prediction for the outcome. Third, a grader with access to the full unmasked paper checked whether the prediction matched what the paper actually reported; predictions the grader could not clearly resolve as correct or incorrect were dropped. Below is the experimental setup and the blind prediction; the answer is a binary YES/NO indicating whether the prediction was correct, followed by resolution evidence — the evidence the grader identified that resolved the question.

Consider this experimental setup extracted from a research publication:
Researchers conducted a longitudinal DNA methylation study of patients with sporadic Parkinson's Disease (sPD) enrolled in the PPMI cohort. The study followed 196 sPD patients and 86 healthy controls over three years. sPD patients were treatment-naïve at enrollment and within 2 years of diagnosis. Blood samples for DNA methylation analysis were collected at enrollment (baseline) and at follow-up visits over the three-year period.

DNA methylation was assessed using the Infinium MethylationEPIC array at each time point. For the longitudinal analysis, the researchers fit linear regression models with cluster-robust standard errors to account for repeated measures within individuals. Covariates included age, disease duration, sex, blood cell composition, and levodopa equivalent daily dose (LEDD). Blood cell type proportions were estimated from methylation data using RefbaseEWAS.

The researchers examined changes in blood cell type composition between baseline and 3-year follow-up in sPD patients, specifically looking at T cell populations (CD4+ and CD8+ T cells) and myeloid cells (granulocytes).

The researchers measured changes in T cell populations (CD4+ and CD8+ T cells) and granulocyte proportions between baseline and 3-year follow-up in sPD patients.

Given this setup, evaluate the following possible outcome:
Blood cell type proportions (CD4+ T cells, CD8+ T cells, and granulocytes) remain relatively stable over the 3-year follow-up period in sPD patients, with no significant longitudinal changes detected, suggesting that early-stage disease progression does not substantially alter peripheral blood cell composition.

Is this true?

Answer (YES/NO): NO